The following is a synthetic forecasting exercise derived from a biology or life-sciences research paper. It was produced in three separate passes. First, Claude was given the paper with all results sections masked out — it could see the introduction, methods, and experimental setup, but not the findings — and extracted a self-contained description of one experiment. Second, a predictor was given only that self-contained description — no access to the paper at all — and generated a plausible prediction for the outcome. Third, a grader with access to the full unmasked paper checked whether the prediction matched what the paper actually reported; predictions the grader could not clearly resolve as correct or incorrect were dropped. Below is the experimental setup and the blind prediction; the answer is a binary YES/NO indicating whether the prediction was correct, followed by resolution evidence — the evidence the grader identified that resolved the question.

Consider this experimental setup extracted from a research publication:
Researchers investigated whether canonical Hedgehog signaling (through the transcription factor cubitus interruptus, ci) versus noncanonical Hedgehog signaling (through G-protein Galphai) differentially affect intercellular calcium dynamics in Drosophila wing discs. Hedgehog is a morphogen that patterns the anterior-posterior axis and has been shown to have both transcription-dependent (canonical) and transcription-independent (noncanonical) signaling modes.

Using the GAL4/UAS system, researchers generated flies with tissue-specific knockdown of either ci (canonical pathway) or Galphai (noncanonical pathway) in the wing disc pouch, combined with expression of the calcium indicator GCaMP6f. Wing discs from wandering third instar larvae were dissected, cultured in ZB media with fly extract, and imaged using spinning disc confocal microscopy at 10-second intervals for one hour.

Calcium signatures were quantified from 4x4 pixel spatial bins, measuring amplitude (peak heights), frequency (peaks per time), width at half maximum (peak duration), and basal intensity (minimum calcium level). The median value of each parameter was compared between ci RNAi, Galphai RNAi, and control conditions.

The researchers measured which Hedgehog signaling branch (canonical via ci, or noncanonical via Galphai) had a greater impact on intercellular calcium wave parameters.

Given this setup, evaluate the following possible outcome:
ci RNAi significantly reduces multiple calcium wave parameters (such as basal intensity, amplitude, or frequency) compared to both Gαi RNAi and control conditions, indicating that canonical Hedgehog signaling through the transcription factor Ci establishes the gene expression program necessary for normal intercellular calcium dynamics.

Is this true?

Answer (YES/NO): NO